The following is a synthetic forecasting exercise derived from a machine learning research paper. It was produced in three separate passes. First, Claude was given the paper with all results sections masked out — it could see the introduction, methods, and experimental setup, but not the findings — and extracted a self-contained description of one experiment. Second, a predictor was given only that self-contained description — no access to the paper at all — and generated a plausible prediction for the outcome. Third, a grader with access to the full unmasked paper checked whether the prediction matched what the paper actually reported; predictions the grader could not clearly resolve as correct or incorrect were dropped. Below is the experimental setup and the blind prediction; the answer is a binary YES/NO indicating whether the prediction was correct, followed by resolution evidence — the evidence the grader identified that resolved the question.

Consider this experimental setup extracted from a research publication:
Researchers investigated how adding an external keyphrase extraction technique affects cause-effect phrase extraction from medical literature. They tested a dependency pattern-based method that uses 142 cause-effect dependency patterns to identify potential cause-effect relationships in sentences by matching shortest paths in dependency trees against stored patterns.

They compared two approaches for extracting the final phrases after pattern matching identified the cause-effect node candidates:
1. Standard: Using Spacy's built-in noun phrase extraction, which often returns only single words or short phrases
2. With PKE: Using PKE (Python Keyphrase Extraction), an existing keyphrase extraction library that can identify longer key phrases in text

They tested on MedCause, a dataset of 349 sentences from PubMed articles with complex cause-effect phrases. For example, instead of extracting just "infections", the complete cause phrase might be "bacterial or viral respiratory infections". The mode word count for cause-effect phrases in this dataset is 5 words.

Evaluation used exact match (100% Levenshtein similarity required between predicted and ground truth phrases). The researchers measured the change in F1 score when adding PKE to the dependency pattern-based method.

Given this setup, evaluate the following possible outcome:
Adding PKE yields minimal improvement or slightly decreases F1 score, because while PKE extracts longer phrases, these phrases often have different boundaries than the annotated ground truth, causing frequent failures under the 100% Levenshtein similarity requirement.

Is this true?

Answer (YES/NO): NO